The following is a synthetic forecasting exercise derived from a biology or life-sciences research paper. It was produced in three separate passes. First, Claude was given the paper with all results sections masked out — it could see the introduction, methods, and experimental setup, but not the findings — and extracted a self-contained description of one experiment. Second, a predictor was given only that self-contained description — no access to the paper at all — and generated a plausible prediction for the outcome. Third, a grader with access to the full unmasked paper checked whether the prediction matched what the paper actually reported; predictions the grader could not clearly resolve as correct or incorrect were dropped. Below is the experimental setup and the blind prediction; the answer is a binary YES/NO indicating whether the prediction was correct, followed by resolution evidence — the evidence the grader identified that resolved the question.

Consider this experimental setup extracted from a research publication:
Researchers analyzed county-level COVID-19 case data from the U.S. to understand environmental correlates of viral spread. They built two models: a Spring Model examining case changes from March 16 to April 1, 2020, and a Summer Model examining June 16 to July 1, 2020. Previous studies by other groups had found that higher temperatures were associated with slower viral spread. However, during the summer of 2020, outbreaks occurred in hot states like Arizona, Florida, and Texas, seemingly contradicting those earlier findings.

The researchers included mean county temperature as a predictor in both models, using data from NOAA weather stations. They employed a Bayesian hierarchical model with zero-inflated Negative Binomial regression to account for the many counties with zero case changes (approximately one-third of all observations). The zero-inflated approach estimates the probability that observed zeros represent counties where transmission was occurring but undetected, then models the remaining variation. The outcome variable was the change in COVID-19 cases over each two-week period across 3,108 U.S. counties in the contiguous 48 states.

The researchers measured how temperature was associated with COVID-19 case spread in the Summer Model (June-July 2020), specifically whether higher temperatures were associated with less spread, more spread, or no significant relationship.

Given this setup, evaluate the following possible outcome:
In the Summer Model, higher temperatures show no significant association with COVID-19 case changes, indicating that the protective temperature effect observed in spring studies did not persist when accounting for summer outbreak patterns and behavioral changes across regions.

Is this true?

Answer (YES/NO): NO